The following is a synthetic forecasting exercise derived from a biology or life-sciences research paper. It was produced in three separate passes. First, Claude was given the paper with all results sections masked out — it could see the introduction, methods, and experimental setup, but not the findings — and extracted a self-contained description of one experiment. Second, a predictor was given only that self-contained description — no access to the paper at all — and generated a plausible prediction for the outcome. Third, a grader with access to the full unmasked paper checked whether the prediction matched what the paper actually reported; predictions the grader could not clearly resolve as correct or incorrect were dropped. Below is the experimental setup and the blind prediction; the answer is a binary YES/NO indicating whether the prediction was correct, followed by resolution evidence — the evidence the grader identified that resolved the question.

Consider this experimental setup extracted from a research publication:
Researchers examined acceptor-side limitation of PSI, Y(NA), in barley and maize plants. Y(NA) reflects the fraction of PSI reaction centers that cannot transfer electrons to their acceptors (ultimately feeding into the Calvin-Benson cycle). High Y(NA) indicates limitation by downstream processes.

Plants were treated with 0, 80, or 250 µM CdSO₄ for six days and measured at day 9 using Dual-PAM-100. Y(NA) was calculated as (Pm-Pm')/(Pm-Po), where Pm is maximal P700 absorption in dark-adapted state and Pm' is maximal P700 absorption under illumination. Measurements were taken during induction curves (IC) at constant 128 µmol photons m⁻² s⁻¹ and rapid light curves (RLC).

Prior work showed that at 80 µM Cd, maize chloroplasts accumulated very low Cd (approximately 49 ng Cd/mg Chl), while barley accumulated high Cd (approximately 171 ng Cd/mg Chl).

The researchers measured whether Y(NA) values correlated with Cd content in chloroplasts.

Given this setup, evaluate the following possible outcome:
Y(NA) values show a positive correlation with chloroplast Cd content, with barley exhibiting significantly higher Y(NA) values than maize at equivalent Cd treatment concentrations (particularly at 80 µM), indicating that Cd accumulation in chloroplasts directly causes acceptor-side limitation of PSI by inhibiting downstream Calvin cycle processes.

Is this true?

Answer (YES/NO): NO